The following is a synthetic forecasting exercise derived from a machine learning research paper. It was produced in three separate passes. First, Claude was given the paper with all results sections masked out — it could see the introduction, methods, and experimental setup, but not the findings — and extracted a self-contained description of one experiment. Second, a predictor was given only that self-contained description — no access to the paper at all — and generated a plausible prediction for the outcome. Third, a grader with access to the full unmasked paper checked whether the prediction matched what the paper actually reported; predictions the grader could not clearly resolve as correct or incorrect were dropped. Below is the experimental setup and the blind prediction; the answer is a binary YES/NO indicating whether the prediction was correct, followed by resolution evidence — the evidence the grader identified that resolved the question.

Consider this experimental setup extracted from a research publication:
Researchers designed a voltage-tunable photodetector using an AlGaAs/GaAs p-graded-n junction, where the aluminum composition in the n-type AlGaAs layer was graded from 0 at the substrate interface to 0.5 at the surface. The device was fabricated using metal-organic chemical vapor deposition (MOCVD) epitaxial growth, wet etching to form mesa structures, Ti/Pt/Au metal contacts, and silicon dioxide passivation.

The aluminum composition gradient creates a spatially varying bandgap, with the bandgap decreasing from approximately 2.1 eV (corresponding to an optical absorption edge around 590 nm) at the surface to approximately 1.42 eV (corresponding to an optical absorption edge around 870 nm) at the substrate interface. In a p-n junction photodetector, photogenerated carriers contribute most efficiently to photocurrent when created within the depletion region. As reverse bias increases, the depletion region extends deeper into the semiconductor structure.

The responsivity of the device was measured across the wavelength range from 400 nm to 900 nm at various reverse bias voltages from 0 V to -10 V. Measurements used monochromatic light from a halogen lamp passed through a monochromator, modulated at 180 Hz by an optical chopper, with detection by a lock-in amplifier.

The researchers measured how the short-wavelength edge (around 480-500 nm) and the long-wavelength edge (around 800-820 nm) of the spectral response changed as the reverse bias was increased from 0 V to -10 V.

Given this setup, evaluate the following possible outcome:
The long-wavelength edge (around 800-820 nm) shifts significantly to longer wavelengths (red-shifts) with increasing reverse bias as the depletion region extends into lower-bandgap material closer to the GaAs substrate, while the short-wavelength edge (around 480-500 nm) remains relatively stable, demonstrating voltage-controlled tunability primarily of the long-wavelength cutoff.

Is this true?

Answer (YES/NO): YES